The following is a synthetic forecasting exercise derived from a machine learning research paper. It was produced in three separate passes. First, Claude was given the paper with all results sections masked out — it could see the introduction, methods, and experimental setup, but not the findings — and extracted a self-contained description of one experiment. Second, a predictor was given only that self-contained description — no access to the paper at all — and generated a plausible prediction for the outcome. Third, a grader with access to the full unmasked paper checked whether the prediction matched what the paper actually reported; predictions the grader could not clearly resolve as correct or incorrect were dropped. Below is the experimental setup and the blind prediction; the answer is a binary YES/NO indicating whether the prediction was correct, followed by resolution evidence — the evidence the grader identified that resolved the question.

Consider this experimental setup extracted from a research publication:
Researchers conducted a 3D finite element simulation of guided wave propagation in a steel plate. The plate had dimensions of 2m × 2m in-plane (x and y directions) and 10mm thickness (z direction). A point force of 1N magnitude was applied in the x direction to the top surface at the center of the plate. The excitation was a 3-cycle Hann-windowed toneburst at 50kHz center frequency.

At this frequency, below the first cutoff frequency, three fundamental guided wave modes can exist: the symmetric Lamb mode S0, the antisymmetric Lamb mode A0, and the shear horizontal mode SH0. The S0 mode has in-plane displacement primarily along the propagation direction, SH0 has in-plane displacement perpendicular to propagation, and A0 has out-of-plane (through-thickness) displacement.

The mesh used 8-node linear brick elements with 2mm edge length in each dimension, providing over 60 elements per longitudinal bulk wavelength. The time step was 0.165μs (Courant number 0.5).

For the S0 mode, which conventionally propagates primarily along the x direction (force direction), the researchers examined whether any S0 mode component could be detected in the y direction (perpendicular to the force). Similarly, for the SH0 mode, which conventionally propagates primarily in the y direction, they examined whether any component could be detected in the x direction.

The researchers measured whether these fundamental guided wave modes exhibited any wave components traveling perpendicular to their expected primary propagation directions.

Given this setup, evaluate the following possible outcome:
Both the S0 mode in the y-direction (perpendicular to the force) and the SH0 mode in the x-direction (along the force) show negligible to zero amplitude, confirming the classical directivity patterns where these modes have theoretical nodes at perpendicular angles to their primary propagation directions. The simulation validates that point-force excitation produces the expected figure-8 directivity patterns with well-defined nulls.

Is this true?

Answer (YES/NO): NO